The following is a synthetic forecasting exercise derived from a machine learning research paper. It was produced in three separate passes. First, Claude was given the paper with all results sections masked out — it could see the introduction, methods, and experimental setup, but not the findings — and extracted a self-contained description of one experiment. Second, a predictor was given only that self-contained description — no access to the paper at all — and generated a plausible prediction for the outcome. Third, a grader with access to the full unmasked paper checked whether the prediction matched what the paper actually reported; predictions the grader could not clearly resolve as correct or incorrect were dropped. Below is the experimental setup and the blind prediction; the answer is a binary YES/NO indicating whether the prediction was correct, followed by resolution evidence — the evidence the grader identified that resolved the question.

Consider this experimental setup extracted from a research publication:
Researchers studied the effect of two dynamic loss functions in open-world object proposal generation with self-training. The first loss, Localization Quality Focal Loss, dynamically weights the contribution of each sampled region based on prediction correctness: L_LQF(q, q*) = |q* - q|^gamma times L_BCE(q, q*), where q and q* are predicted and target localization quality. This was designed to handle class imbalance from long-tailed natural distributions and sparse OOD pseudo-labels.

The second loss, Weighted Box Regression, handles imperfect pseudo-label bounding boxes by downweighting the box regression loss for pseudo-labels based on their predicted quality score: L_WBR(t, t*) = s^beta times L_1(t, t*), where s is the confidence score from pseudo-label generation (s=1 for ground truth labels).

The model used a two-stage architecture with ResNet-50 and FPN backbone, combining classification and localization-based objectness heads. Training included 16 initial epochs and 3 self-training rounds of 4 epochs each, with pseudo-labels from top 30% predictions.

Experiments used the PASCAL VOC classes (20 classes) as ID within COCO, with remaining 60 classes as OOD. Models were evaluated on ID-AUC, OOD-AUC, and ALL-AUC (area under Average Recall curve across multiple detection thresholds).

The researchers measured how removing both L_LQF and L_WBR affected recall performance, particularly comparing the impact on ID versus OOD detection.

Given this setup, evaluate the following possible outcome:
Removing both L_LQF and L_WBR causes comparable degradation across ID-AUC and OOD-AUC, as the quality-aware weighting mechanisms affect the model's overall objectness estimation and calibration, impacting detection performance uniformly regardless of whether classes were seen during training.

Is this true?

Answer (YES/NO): NO